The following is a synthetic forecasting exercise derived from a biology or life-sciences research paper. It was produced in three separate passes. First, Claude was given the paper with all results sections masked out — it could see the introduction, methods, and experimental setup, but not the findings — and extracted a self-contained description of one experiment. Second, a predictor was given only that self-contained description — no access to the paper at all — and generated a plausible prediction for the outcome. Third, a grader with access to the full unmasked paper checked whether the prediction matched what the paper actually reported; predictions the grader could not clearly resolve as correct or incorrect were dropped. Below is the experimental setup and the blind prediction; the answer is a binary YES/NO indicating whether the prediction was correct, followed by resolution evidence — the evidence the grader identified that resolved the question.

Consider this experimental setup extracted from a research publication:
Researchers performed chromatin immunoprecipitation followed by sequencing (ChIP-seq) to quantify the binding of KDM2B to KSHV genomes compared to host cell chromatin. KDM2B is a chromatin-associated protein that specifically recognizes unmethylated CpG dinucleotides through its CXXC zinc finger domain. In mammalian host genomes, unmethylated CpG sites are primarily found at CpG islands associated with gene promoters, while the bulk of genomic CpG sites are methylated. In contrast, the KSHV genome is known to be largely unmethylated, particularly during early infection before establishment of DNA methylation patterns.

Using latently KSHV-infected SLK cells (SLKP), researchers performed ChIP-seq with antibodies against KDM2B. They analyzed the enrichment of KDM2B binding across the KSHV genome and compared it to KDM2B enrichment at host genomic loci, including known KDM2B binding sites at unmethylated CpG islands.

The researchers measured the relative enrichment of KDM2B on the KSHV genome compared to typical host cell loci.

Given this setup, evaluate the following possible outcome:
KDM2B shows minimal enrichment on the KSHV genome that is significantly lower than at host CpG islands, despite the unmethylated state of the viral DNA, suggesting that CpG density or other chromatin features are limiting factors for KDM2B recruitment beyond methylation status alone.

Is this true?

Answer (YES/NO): NO